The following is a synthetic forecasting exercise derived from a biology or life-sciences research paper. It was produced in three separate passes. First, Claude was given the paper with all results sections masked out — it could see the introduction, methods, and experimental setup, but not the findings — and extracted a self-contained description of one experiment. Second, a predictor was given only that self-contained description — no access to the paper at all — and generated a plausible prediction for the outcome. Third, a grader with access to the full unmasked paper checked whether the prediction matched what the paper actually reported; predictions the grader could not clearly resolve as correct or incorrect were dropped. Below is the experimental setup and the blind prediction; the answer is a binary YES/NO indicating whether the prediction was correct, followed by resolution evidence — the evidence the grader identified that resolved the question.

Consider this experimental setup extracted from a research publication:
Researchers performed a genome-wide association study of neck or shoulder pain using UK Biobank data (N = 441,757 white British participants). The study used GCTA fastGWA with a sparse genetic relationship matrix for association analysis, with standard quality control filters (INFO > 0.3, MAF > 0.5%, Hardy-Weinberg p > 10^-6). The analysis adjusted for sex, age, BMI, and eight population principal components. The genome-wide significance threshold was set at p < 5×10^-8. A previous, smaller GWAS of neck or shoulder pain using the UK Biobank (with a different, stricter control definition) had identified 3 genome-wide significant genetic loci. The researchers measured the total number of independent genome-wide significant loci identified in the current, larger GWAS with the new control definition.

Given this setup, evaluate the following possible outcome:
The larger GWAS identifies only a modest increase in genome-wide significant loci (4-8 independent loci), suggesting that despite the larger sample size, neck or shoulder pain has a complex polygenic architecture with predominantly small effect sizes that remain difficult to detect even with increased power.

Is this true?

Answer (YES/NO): YES